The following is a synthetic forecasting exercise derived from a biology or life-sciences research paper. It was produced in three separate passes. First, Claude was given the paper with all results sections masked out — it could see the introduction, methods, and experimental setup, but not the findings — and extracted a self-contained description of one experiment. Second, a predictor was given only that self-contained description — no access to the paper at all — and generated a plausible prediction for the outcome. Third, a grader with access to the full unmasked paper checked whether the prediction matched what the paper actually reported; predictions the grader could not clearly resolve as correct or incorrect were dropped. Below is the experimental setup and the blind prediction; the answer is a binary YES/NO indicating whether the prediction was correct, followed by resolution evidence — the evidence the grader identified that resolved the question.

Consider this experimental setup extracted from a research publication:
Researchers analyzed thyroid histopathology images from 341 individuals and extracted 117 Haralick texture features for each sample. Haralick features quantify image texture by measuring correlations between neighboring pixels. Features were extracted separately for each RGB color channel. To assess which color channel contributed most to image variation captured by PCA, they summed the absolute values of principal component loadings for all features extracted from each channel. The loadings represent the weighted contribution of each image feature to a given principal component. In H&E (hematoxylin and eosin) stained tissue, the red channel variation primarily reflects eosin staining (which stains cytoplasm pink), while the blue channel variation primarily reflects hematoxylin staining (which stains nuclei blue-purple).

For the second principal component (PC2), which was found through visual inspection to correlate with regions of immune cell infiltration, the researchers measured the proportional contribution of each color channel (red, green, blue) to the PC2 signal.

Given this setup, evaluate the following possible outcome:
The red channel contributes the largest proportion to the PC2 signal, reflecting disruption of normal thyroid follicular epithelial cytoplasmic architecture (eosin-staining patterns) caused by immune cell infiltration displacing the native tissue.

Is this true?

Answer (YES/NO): YES